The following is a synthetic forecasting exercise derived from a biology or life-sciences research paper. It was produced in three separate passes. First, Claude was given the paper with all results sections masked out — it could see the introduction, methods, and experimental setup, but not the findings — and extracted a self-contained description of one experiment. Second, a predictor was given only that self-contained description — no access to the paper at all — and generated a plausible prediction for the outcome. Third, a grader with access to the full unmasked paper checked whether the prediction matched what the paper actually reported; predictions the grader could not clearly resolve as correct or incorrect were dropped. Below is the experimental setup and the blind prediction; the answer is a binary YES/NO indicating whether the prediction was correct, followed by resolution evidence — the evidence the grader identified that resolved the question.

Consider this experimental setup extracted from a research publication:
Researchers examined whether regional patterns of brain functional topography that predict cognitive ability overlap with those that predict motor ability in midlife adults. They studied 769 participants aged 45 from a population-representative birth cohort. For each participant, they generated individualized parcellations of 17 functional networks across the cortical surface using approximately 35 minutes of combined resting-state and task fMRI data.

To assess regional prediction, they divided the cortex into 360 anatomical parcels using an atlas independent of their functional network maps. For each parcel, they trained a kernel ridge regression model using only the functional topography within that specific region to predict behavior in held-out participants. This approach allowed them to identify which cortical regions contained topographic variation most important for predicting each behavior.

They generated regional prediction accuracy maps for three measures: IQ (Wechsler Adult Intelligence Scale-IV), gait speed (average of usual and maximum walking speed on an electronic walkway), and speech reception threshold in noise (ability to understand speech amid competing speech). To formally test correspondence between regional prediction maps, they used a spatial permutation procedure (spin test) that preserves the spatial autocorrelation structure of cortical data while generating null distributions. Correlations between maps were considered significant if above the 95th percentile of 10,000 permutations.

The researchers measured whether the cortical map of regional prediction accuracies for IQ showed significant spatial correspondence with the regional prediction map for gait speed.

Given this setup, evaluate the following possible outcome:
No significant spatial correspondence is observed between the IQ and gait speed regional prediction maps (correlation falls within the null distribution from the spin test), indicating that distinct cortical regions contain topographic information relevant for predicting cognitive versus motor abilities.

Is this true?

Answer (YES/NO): NO